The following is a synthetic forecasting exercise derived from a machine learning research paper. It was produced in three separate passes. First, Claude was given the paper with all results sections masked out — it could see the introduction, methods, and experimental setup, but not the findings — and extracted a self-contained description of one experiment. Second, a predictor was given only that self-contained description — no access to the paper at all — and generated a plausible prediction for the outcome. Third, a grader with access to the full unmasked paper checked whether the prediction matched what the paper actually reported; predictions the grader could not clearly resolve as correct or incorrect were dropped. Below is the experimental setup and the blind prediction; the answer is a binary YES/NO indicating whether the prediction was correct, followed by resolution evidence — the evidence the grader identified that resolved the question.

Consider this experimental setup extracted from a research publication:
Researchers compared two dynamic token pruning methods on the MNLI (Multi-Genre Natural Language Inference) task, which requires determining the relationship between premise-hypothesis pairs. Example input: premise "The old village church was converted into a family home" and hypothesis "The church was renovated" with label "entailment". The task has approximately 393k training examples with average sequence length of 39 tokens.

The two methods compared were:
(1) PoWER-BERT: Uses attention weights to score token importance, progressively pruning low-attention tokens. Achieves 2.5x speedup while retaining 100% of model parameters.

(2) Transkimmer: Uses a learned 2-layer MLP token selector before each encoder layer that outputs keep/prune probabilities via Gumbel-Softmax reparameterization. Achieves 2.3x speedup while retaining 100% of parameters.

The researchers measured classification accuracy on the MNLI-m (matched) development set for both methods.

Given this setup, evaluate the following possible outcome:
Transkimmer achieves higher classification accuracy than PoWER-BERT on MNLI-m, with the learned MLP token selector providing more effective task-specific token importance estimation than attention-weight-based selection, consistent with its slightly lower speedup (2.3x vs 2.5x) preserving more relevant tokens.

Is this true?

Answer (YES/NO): NO